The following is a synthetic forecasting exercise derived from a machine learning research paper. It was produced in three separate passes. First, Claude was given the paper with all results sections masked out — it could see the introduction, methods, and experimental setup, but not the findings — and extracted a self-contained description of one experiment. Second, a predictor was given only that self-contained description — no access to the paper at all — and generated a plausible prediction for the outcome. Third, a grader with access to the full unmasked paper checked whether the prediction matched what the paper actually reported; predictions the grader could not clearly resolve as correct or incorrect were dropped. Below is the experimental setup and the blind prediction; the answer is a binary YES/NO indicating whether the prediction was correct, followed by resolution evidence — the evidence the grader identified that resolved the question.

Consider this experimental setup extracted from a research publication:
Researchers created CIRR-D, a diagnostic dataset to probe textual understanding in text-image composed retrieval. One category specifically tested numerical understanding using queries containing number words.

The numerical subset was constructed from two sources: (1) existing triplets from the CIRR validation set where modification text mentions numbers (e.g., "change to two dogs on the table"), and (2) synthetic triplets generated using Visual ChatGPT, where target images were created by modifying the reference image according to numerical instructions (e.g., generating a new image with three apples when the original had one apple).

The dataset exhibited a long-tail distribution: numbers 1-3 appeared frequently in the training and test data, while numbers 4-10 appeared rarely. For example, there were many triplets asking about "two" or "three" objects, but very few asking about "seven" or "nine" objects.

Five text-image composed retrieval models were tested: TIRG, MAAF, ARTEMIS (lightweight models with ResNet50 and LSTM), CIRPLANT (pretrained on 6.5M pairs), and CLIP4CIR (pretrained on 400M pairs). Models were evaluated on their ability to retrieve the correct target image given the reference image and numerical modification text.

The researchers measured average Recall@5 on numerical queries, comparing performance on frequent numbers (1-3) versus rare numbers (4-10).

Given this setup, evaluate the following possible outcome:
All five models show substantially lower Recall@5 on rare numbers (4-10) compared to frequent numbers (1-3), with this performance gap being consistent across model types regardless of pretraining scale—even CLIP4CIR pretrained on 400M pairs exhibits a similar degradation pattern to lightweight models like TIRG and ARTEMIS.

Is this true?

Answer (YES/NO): NO